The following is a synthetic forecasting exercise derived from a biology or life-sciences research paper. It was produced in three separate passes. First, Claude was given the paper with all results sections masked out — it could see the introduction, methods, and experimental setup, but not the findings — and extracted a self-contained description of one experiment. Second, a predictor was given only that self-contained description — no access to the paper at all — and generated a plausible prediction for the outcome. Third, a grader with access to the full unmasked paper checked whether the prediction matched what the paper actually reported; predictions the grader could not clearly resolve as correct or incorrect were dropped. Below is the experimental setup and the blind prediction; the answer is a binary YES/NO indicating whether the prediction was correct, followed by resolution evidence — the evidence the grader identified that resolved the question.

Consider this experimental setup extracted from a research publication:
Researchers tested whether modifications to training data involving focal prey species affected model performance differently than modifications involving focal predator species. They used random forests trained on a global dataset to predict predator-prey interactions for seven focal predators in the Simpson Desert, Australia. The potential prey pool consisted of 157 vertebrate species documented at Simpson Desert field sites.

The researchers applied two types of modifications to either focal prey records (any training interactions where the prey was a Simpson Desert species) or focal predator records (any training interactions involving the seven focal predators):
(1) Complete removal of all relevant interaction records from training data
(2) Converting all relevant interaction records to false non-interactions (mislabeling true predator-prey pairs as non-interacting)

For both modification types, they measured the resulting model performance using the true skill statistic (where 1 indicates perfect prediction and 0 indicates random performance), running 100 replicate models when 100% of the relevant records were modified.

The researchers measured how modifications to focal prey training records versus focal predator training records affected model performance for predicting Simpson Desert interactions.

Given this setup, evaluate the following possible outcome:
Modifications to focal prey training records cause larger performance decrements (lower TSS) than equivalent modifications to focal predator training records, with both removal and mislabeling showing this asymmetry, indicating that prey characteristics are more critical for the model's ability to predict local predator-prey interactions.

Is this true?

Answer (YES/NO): NO